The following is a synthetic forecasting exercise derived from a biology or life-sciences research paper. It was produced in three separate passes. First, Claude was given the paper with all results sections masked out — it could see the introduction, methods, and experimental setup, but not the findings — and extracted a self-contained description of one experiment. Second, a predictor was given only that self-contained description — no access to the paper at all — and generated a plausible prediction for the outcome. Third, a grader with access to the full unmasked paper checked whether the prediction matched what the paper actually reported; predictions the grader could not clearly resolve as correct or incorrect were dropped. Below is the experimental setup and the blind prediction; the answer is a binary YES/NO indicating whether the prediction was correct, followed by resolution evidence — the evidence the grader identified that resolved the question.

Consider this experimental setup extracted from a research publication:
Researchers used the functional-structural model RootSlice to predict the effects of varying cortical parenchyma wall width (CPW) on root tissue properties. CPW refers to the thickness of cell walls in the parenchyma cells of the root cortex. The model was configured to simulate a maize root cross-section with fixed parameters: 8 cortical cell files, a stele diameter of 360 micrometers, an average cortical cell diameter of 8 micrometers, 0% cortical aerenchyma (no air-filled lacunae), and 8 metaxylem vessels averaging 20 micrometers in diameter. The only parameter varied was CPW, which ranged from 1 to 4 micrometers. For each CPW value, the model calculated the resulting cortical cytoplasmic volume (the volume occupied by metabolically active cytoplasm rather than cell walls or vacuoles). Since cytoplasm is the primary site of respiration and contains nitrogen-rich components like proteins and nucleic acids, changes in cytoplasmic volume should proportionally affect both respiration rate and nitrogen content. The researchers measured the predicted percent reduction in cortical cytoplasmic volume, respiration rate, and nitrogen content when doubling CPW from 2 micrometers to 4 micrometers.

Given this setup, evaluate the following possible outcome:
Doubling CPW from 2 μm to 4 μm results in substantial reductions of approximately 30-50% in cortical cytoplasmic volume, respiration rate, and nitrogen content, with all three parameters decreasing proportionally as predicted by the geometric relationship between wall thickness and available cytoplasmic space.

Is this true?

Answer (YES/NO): NO